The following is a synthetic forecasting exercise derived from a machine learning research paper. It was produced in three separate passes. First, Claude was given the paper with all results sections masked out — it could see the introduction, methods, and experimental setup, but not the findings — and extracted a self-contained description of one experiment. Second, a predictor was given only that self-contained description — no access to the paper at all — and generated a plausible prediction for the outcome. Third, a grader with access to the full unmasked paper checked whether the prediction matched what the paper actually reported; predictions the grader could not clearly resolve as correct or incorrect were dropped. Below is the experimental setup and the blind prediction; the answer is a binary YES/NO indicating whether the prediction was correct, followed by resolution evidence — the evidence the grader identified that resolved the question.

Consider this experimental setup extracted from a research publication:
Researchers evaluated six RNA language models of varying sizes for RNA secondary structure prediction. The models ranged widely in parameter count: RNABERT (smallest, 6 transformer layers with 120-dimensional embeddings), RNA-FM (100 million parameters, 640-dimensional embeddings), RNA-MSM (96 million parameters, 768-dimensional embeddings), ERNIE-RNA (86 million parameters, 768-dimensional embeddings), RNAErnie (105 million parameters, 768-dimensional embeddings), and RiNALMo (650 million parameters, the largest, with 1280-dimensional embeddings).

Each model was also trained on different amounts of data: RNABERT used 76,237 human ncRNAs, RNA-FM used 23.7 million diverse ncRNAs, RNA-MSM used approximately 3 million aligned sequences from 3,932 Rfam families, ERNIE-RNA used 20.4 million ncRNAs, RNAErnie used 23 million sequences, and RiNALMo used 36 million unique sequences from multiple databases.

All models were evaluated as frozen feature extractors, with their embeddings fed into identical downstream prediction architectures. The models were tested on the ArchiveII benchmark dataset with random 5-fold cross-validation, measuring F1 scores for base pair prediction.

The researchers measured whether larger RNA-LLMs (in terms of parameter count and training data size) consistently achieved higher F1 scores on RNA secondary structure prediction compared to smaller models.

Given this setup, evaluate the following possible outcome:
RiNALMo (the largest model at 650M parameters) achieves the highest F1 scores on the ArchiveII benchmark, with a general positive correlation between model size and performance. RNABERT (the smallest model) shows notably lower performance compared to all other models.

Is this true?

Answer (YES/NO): NO